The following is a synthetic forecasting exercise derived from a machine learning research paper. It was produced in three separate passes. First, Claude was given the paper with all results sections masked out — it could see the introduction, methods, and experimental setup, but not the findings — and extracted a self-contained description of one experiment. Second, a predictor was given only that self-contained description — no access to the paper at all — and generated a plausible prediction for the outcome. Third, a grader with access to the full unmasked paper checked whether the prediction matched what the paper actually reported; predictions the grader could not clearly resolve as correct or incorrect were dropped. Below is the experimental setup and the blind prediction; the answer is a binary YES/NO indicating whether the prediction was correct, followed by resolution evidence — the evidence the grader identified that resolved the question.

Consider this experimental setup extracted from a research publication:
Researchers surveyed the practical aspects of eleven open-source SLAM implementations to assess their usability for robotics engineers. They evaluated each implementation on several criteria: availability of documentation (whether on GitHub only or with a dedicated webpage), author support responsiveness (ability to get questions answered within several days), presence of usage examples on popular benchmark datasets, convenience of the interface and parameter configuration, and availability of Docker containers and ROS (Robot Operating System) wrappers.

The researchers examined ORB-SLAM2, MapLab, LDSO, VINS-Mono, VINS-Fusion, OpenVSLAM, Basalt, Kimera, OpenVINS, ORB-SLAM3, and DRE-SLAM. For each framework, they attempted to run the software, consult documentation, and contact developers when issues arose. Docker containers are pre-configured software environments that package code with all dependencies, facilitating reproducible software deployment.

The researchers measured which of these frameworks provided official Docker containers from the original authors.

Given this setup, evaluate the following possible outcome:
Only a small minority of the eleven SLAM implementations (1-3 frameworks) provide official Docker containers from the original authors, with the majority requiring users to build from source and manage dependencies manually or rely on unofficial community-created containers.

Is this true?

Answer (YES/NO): NO